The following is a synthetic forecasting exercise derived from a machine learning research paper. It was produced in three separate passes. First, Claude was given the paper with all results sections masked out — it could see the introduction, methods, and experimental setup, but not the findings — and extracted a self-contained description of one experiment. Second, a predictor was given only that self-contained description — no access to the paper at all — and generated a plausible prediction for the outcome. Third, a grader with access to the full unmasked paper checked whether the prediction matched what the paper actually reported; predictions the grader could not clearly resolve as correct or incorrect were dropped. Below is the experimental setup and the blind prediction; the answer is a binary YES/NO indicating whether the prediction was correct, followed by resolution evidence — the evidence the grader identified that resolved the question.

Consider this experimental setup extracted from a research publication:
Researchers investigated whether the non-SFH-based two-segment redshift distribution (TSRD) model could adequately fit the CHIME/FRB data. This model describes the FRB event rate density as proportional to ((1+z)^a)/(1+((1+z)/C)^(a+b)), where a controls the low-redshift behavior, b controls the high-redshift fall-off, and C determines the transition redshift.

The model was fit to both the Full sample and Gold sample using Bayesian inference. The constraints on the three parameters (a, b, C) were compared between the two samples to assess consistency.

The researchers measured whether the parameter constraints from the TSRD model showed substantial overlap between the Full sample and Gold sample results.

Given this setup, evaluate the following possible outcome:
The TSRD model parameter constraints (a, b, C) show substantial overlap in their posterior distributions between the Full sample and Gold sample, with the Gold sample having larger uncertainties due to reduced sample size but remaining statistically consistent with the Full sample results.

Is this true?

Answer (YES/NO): YES